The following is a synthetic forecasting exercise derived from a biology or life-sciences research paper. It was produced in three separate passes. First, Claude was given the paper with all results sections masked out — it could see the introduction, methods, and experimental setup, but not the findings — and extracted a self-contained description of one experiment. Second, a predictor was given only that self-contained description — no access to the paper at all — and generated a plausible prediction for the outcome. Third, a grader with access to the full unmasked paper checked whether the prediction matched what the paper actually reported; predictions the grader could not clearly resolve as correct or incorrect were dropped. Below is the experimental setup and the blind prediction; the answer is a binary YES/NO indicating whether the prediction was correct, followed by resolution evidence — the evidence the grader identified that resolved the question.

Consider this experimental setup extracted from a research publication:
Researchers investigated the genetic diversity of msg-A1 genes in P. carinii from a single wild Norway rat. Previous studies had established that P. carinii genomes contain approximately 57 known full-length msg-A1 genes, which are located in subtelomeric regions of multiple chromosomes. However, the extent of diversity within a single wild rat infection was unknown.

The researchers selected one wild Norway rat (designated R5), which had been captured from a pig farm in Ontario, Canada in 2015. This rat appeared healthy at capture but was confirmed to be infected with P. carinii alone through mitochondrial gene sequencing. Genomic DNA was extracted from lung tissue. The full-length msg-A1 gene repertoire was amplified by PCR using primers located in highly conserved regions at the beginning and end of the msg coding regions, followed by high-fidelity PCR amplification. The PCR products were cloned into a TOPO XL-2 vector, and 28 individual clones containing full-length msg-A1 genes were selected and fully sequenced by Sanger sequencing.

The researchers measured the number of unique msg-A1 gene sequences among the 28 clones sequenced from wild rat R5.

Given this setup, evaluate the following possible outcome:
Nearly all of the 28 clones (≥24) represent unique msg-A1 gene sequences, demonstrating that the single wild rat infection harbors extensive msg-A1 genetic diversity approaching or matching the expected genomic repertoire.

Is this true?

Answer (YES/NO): NO